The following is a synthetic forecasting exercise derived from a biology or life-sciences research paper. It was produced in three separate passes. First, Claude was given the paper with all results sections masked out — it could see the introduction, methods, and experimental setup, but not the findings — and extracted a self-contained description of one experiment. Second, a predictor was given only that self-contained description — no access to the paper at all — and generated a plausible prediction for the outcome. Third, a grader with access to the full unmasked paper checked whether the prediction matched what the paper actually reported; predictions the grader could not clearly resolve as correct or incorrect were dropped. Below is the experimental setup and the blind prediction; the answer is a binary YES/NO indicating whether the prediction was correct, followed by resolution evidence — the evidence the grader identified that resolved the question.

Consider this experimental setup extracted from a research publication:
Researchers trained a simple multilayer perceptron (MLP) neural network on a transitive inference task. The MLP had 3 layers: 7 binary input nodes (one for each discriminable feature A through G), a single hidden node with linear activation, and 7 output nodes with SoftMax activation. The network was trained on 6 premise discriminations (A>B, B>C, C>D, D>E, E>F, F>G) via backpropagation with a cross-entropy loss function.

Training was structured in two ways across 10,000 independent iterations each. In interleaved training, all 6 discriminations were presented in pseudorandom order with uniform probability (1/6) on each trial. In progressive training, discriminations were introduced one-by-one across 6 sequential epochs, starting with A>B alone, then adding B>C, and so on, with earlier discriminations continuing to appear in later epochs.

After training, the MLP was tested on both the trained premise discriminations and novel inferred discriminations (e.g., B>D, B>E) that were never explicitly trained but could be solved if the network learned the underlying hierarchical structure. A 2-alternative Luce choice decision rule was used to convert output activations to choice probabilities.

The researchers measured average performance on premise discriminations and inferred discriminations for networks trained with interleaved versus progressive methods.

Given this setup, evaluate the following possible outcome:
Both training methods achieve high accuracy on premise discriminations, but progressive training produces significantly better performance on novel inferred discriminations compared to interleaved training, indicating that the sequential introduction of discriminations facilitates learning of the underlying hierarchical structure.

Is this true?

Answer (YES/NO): YES